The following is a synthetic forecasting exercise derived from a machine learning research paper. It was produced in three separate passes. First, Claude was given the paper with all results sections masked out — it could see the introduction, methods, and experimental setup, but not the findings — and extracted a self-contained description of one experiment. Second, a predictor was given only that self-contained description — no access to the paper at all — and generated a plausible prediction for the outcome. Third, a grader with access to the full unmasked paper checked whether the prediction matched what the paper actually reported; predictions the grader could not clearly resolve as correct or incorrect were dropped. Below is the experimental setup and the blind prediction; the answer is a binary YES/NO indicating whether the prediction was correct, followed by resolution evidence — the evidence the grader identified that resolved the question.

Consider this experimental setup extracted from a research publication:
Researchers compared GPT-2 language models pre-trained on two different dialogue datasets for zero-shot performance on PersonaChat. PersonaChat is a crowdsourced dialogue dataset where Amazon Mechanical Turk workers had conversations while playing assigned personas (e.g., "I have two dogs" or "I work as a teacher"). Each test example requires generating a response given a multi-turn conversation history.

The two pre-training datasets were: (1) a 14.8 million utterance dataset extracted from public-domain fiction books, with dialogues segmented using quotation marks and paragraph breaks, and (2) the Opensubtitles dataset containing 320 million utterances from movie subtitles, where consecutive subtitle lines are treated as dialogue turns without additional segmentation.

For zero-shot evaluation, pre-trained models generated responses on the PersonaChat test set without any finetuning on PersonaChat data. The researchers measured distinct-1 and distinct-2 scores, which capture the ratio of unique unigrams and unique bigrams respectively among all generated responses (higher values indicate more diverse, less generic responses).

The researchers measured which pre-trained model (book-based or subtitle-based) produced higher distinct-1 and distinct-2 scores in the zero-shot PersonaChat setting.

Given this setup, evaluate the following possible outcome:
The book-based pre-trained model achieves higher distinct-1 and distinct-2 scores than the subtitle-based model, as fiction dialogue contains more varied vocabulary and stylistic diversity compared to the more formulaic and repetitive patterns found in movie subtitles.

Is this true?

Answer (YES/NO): NO